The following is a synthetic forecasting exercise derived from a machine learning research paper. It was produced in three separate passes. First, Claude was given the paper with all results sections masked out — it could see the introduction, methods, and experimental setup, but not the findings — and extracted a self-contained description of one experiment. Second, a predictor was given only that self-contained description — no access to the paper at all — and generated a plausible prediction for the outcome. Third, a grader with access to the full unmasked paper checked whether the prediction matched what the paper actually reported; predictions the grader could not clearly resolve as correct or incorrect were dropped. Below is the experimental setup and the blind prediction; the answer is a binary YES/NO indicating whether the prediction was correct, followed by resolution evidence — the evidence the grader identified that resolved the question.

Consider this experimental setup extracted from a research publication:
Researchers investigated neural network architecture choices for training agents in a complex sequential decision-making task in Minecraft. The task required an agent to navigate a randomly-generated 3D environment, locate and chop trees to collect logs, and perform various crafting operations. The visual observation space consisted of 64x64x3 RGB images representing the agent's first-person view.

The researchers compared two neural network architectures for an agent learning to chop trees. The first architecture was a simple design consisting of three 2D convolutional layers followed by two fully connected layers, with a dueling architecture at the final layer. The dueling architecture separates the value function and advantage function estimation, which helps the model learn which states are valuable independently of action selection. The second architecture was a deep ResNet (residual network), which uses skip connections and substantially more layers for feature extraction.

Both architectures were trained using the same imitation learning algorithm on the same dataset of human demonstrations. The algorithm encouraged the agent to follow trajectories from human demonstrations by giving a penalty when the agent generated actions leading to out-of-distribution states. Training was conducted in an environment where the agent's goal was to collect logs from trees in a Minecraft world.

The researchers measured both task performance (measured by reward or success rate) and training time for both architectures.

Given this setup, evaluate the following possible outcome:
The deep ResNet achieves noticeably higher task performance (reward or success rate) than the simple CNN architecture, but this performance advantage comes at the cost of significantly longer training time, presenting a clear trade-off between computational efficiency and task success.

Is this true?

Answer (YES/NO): NO